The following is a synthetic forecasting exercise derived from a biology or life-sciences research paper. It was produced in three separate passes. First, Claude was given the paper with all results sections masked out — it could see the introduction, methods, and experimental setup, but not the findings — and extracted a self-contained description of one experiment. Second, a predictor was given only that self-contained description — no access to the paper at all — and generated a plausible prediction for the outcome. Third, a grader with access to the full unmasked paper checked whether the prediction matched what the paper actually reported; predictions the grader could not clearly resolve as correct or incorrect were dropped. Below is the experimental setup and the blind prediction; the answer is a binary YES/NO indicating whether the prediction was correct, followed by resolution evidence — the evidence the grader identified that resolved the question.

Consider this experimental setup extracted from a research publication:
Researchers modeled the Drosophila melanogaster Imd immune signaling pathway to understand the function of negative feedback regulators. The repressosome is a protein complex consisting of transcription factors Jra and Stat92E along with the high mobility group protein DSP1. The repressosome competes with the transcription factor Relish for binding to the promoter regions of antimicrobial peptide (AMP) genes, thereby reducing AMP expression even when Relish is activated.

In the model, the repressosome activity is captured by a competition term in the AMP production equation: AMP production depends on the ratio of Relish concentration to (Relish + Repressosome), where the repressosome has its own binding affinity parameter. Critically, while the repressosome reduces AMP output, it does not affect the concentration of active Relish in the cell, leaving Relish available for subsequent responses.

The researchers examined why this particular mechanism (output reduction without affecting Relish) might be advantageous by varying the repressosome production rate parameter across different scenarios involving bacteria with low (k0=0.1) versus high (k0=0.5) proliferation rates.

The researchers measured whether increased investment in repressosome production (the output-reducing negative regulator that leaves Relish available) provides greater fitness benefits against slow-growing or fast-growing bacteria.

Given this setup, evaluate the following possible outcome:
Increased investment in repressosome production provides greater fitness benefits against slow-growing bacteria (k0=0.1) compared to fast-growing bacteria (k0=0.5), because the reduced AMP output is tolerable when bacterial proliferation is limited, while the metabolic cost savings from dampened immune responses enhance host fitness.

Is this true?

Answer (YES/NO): NO